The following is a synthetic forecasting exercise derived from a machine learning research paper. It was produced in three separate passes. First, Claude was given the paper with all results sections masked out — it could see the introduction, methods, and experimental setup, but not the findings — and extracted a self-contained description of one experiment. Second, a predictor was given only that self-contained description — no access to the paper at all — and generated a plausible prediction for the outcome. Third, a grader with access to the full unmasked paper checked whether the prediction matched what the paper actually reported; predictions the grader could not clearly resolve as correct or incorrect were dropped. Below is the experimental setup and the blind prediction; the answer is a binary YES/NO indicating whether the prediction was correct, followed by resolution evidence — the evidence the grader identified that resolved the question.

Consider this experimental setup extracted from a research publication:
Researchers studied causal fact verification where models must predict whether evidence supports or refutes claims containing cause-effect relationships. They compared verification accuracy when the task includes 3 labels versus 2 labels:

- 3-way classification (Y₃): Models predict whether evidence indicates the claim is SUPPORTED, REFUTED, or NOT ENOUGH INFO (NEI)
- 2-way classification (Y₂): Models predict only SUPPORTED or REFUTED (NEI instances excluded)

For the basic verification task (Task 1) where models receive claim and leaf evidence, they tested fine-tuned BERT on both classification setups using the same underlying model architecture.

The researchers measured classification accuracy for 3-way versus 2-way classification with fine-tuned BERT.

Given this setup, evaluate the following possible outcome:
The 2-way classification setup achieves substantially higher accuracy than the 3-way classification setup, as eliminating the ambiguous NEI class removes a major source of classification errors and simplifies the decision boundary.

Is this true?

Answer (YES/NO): NO